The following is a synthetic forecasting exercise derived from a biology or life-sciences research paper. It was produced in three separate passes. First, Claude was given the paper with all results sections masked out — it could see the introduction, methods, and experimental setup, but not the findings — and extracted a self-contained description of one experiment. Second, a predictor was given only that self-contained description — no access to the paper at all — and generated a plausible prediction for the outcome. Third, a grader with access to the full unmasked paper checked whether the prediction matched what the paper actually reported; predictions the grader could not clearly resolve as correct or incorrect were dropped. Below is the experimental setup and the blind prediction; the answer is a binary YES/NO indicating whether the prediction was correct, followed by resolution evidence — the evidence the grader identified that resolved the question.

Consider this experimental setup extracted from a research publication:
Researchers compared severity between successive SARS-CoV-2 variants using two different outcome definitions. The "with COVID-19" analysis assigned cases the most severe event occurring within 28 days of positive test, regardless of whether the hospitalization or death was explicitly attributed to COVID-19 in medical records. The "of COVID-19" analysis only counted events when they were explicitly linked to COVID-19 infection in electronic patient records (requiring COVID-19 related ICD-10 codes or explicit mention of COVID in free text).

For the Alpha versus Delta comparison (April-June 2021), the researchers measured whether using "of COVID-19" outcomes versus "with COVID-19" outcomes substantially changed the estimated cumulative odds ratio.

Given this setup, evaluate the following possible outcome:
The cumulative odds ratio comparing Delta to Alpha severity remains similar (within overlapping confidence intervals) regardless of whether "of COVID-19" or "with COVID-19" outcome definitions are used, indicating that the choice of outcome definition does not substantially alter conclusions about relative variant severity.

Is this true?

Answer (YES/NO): YES